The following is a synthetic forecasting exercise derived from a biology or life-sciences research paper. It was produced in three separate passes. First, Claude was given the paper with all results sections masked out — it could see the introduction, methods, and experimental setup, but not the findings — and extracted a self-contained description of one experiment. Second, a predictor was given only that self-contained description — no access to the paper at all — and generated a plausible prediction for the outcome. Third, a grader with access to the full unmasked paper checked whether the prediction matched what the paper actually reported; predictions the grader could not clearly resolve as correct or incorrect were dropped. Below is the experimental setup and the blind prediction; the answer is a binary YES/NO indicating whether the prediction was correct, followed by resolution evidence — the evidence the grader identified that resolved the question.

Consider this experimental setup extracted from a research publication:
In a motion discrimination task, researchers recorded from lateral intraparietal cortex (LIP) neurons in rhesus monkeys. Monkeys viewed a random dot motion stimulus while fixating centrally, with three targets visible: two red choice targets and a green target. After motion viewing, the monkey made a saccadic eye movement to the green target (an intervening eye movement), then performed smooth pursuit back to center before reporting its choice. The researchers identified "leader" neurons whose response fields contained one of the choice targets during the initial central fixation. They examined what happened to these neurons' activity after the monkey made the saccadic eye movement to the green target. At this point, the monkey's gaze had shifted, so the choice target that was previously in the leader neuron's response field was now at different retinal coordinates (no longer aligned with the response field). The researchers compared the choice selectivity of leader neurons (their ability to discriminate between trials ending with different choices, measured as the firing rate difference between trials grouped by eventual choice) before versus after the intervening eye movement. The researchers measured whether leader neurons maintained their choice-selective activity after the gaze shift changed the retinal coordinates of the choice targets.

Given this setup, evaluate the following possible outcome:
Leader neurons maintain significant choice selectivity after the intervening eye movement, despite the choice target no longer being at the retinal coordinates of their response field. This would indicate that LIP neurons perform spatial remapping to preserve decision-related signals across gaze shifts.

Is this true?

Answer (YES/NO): NO